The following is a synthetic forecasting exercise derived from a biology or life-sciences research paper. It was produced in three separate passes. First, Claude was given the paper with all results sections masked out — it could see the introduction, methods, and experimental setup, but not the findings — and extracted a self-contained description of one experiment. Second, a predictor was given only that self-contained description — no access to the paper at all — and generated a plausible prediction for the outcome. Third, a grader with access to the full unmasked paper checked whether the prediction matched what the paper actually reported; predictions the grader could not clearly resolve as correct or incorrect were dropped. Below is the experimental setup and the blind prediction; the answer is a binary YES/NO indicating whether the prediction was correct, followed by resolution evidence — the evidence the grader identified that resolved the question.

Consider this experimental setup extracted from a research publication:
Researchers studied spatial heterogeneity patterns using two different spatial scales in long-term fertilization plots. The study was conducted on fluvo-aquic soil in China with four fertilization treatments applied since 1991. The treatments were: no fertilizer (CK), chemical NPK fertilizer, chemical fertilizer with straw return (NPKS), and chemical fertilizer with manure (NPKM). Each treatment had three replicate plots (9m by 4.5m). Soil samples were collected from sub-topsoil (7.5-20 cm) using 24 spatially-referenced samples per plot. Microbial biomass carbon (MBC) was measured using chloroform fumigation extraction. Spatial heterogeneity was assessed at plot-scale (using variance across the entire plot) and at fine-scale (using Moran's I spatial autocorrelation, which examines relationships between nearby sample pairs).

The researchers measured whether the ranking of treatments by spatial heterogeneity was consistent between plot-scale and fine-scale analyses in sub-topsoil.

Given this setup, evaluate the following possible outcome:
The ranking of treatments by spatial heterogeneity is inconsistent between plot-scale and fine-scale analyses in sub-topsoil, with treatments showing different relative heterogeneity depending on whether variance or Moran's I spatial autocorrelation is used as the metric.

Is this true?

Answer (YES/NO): YES